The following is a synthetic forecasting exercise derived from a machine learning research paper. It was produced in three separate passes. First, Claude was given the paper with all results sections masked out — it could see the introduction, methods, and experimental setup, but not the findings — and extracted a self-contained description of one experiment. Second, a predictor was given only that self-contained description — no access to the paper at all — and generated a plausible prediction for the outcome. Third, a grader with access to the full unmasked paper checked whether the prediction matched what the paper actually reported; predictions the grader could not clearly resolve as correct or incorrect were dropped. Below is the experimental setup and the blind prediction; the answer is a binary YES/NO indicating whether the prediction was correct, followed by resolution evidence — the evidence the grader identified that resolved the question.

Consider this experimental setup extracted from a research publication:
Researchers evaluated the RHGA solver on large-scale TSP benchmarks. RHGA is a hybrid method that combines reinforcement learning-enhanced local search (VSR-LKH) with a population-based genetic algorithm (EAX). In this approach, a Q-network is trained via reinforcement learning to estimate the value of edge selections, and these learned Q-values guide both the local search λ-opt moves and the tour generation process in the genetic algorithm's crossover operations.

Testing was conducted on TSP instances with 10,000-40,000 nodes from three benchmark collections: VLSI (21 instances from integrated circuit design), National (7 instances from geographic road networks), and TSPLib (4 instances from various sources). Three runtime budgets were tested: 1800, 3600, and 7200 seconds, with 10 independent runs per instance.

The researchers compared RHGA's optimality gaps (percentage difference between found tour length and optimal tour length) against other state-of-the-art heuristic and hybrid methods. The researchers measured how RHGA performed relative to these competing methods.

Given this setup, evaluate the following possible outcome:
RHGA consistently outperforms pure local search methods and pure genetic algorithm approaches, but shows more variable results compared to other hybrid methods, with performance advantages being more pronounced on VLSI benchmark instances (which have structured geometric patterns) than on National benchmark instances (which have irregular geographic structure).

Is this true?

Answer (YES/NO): NO